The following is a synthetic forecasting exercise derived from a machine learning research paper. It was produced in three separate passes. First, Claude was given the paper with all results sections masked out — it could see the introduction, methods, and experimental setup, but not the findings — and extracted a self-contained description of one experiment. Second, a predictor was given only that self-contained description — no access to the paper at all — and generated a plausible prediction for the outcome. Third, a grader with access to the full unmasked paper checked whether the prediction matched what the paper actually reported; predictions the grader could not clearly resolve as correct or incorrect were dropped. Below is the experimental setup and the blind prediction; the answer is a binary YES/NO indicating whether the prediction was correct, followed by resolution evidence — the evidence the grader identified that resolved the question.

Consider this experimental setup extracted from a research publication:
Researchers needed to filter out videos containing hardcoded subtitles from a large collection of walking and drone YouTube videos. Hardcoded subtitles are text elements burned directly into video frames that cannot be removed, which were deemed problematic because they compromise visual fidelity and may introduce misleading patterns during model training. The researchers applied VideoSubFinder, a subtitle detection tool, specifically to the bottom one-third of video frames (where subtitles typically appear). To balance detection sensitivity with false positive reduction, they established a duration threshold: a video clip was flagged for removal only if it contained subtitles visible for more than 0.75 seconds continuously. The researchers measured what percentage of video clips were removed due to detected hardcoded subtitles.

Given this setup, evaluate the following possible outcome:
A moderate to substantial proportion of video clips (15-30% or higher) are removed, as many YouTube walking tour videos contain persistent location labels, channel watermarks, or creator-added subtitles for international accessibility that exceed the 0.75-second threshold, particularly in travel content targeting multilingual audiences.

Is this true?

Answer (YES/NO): NO